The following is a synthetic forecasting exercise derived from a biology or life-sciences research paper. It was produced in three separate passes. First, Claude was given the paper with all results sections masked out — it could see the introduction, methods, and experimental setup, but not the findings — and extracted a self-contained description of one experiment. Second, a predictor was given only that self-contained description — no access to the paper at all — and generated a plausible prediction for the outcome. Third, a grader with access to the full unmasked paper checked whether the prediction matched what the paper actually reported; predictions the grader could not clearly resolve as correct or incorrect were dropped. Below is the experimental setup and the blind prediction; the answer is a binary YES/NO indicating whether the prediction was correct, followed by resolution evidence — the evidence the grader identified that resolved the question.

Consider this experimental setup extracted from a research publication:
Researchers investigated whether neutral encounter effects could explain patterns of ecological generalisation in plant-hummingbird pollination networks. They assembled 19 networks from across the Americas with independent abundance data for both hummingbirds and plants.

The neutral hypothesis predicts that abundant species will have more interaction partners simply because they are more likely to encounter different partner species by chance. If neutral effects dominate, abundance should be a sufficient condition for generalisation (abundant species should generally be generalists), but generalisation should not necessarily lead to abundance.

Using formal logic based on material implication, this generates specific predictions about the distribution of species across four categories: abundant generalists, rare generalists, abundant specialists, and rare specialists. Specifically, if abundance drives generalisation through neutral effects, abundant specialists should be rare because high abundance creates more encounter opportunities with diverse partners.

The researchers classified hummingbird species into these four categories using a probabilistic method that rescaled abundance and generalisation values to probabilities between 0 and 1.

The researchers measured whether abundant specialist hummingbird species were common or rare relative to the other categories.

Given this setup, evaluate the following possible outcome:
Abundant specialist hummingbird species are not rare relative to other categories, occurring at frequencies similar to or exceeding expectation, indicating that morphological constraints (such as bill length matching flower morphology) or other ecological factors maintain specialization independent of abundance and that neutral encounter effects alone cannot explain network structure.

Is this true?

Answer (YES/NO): NO